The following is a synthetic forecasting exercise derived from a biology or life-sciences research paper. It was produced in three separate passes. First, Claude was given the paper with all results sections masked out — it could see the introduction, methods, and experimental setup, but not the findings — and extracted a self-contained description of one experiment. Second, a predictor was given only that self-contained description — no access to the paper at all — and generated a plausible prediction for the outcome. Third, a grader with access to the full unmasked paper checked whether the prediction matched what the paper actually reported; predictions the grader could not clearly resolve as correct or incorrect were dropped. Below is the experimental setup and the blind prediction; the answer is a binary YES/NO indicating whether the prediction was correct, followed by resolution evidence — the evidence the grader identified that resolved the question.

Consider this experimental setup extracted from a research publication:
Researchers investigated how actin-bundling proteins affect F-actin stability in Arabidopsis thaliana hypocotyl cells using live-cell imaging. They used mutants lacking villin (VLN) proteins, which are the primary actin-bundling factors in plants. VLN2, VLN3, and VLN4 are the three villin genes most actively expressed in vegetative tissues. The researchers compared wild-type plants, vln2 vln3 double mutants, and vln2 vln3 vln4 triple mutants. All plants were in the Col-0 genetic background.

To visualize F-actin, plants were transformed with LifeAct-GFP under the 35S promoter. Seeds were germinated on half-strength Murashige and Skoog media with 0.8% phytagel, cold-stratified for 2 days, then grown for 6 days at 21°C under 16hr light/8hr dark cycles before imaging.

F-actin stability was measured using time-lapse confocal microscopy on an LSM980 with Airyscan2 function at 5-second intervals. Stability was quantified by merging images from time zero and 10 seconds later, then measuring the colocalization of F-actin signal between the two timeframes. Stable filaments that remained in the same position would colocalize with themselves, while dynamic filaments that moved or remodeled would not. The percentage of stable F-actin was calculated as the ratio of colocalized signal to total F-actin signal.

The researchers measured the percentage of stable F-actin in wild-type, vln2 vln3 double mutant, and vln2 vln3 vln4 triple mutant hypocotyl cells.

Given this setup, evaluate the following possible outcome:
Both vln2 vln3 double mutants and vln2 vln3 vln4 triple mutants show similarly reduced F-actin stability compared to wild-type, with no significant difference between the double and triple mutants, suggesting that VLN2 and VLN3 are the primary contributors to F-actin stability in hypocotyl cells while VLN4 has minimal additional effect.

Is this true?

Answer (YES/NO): NO